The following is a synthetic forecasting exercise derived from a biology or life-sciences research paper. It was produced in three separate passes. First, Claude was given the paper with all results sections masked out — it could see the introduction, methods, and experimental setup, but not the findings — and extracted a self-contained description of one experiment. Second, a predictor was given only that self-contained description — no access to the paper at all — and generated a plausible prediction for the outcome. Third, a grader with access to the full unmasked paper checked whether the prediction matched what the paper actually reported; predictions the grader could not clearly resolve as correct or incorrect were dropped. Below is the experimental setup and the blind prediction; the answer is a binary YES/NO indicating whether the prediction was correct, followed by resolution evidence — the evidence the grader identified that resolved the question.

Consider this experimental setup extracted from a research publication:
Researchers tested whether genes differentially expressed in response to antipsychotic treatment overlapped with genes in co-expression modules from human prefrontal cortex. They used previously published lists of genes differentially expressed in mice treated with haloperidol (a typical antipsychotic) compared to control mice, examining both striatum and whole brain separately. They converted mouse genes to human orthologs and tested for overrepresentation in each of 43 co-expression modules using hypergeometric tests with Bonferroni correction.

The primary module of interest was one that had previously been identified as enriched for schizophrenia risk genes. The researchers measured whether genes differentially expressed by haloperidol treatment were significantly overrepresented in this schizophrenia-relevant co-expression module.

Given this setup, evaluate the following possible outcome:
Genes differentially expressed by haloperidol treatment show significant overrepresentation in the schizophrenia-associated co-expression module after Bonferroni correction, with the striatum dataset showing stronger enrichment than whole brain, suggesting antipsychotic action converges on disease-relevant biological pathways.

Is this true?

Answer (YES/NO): NO